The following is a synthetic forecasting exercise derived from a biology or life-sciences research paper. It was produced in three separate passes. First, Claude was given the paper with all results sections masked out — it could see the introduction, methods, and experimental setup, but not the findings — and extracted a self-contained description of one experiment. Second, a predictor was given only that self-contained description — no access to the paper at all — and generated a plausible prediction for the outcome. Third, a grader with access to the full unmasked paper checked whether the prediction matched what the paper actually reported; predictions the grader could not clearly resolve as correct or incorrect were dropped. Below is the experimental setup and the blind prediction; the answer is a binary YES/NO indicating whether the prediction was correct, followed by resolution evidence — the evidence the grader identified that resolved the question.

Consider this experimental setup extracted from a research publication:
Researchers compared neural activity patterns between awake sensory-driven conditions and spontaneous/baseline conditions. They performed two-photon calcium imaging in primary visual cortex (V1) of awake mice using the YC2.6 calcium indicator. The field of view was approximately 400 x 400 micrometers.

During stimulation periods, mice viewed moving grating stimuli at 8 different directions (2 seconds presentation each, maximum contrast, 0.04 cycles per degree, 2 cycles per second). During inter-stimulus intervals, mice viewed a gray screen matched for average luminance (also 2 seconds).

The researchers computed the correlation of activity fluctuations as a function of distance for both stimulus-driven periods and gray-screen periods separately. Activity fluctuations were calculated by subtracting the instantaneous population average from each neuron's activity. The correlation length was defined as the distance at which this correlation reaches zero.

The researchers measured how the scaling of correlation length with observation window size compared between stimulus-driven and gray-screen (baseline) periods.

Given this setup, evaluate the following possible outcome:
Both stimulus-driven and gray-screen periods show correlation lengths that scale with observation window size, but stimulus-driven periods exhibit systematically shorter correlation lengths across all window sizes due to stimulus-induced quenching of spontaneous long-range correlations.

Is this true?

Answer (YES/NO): NO